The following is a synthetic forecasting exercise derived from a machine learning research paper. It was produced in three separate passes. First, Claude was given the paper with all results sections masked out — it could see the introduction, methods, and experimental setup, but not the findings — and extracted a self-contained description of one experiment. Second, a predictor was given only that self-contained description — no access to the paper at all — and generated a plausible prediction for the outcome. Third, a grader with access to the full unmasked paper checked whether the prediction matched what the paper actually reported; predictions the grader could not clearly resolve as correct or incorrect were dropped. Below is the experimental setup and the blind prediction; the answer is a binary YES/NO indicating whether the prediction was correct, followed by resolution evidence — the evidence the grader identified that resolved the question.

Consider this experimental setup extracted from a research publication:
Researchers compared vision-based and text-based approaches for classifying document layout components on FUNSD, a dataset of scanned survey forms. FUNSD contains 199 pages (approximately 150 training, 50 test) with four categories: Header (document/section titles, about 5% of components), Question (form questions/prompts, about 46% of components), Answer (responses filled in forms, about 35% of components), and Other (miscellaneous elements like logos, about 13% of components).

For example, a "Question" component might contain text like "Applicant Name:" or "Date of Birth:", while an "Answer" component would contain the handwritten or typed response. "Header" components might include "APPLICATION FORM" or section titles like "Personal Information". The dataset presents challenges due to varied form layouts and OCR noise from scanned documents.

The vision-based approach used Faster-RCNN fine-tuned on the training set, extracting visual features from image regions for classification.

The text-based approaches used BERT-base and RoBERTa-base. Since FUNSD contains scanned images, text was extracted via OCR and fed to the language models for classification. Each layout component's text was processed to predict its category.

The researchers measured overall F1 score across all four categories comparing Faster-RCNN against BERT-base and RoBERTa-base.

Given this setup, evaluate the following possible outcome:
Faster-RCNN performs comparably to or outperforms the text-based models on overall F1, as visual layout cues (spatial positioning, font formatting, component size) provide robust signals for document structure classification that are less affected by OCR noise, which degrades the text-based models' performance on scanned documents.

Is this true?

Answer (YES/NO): NO